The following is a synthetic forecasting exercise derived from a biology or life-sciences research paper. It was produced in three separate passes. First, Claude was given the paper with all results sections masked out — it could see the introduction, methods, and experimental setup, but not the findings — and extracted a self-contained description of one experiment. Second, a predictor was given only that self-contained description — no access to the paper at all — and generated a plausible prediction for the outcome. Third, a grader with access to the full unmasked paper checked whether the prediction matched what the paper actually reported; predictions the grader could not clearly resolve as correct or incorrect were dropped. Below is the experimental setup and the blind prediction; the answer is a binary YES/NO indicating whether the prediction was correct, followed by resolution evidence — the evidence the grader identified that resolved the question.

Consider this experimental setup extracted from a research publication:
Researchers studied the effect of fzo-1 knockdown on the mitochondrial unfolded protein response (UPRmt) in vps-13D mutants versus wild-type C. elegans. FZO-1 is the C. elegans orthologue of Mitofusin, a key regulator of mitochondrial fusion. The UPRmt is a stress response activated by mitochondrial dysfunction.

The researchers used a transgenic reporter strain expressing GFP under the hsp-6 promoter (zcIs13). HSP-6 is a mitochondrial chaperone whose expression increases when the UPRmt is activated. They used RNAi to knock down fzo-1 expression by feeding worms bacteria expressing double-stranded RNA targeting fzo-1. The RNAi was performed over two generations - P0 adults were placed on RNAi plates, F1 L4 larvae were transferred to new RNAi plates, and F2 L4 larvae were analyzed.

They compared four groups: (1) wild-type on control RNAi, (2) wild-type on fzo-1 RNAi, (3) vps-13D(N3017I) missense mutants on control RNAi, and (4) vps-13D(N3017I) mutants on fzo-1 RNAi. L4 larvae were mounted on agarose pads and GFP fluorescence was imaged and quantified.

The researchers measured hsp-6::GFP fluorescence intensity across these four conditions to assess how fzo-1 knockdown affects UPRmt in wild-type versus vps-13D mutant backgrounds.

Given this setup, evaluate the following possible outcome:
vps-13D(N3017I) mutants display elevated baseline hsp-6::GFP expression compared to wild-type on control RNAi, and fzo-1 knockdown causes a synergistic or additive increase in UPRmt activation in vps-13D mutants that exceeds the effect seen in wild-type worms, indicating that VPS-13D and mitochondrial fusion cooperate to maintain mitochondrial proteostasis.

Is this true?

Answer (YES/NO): NO